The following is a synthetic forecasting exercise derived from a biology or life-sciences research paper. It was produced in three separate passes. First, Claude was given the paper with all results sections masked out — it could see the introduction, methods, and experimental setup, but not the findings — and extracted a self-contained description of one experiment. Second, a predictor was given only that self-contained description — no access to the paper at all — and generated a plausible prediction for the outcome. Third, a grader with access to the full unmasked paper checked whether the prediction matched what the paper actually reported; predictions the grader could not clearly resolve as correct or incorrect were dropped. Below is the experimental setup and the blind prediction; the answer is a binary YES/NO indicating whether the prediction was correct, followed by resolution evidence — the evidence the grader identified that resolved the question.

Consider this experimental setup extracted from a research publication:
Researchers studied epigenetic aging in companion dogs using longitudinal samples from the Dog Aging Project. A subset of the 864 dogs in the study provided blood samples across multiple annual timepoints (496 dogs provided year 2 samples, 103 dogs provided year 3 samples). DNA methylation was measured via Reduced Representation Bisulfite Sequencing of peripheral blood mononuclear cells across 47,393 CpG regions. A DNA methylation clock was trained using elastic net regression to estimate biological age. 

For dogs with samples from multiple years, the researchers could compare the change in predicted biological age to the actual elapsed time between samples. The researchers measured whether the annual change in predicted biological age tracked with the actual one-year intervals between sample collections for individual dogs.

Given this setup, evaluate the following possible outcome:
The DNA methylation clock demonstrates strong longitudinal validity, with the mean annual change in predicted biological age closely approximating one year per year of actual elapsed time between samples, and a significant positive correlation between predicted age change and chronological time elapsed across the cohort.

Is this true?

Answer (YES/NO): NO